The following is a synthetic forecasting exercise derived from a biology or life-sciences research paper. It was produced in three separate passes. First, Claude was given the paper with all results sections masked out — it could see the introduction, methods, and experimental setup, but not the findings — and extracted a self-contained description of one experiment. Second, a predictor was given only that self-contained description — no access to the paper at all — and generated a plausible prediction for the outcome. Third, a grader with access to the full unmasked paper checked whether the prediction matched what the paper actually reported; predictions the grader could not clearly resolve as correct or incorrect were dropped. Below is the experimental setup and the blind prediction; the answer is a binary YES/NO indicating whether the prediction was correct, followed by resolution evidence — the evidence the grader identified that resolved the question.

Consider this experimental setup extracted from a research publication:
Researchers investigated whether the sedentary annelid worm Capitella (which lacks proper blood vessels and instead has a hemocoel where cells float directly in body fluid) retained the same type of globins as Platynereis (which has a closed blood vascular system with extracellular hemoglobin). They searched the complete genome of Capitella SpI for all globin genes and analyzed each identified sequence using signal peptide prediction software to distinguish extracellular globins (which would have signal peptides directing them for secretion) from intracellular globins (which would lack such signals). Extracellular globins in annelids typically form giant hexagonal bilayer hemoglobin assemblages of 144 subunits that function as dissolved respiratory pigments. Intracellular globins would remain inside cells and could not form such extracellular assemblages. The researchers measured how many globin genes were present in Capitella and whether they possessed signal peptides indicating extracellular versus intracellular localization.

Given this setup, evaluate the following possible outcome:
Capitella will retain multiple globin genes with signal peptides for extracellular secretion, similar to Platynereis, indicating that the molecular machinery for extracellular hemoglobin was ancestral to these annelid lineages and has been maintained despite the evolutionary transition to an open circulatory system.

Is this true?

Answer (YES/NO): NO